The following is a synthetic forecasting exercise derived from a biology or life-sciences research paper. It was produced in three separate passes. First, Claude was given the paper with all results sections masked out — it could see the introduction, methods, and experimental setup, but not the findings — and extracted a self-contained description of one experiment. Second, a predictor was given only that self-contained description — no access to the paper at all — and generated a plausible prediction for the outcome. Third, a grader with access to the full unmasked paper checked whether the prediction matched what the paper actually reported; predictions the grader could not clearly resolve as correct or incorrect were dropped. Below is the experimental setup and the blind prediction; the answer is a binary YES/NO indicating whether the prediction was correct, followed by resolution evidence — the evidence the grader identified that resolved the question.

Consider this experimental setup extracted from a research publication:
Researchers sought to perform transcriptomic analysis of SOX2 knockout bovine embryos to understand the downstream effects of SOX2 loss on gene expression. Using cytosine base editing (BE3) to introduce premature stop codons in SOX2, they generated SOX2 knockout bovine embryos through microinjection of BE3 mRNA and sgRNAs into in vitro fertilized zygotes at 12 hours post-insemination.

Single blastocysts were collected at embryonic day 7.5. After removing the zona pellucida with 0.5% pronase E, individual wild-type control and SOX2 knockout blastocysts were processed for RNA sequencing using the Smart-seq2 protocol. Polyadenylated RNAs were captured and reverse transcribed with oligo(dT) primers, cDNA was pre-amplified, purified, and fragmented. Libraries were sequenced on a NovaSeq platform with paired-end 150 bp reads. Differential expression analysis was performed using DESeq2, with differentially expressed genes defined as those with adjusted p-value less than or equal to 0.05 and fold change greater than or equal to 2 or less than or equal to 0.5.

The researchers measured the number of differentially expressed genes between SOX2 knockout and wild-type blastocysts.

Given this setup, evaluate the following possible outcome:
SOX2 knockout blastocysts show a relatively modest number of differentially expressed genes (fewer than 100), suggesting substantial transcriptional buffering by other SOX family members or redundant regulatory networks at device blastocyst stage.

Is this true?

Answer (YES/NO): NO